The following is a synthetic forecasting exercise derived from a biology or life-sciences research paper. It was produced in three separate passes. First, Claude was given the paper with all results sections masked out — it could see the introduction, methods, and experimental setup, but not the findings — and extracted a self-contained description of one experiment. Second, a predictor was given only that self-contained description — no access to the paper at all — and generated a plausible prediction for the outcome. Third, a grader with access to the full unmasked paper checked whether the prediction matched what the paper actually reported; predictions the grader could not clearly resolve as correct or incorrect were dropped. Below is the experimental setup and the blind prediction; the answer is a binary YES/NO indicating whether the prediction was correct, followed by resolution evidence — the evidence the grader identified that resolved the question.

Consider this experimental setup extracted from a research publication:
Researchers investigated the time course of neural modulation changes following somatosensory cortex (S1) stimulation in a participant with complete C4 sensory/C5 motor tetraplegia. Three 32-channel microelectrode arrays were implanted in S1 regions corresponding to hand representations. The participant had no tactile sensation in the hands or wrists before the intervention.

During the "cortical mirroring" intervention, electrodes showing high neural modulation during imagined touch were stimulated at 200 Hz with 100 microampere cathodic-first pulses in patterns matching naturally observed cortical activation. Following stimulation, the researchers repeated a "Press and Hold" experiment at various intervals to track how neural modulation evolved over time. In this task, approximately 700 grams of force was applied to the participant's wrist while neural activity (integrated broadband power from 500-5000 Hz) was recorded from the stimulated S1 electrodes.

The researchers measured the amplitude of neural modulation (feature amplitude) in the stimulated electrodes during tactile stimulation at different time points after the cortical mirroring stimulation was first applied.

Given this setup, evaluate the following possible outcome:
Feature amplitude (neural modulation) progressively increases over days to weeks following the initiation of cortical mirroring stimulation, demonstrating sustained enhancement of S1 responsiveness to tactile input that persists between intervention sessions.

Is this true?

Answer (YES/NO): NO